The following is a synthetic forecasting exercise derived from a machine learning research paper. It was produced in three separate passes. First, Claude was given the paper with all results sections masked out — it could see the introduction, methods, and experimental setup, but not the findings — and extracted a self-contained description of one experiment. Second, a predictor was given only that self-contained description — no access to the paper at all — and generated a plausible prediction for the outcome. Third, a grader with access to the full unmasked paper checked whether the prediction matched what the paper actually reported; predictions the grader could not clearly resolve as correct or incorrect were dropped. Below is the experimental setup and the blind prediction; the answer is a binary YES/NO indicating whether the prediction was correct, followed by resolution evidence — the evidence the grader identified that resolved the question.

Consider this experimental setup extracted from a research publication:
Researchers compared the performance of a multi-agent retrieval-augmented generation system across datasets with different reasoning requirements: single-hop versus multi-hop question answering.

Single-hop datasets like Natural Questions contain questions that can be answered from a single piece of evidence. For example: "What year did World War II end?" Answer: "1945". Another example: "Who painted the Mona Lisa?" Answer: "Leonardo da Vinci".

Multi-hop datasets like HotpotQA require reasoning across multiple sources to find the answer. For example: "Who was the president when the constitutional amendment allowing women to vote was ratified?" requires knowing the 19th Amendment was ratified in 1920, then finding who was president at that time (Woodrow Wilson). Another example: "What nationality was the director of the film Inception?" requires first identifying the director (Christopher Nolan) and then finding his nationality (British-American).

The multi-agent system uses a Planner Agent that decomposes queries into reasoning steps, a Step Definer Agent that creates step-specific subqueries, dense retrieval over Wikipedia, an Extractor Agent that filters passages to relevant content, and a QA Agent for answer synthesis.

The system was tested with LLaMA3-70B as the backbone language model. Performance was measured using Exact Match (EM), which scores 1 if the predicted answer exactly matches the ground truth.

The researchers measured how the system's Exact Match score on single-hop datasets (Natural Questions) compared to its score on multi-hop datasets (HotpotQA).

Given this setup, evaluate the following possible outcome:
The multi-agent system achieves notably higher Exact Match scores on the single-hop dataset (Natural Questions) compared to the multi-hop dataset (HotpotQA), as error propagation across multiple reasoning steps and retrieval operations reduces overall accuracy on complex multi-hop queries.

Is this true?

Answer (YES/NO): YES